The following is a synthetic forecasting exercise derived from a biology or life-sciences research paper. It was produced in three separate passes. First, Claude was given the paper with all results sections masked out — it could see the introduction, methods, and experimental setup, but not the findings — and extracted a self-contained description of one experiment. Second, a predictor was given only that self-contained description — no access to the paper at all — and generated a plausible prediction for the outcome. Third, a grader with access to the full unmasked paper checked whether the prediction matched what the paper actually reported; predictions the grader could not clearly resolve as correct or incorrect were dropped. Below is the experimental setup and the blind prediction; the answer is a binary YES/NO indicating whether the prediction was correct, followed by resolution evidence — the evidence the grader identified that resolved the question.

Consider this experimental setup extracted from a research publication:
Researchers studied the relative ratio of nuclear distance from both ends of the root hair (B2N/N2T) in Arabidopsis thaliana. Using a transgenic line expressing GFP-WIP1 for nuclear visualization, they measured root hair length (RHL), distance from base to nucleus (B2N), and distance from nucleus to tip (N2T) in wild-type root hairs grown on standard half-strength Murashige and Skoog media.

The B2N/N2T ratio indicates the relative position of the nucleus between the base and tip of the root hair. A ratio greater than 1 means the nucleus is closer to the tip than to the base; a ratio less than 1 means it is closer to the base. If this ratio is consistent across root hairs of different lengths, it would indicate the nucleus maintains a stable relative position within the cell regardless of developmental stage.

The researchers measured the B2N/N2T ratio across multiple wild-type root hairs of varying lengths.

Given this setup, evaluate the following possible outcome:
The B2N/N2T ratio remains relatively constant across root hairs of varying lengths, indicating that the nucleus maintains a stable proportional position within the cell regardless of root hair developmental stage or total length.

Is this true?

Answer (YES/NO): YES